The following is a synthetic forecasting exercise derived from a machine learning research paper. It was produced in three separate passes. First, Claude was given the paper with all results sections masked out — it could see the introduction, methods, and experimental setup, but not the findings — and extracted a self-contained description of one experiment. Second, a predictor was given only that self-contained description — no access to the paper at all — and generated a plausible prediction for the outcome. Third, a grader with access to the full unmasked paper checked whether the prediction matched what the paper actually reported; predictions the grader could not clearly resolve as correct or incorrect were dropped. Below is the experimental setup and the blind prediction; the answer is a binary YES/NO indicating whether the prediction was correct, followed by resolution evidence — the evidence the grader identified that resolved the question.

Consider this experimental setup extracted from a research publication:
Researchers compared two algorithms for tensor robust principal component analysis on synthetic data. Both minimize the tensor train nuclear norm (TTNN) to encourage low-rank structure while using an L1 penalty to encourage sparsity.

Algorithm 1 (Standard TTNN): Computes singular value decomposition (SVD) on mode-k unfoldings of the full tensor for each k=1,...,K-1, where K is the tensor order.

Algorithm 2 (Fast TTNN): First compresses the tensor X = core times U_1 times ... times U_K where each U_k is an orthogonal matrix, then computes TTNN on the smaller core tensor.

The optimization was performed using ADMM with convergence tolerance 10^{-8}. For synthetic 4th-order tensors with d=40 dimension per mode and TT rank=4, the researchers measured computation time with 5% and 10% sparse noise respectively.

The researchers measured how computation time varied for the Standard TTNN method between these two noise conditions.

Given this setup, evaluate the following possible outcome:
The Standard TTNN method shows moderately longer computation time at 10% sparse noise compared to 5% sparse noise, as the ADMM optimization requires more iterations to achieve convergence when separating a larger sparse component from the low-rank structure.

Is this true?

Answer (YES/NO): NO